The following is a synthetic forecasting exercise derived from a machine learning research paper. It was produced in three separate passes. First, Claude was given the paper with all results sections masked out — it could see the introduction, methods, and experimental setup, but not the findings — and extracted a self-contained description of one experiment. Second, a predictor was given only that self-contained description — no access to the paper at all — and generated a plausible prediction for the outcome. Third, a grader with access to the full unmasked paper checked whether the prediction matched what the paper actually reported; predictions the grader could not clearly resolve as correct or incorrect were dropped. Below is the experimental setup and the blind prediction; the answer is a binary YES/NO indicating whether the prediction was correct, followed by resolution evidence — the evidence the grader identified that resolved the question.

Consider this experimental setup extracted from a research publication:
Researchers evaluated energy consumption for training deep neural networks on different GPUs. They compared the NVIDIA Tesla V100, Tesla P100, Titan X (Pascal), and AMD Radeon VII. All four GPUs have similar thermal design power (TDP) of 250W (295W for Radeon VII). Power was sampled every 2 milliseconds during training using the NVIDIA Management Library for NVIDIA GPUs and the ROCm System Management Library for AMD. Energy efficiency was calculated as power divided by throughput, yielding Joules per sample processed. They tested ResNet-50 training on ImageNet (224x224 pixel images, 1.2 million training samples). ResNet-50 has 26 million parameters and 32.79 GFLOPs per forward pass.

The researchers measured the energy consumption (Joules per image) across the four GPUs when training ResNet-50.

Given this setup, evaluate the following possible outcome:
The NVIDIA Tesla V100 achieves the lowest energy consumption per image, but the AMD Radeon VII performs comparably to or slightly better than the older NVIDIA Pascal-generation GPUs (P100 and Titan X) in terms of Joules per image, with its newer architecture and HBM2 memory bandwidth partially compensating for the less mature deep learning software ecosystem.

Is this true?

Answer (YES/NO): NO